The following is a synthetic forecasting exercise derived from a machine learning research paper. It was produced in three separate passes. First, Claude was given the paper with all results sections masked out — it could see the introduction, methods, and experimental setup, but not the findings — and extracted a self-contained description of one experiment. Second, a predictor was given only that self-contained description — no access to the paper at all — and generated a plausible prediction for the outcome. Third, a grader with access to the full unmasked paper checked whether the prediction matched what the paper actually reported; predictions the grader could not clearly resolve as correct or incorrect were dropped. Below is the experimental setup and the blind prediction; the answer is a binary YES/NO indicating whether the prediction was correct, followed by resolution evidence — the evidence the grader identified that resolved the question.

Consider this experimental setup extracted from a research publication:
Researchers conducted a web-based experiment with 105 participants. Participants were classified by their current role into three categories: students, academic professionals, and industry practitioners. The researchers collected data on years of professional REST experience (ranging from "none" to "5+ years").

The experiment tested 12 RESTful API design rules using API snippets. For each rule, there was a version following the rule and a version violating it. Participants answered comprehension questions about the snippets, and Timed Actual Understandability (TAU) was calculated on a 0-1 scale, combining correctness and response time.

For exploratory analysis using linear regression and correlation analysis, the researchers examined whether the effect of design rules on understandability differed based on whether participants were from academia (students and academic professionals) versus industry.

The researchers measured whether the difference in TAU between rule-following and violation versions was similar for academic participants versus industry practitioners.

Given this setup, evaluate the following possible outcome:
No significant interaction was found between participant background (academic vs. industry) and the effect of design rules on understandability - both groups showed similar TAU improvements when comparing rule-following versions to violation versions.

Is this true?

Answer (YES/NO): YES